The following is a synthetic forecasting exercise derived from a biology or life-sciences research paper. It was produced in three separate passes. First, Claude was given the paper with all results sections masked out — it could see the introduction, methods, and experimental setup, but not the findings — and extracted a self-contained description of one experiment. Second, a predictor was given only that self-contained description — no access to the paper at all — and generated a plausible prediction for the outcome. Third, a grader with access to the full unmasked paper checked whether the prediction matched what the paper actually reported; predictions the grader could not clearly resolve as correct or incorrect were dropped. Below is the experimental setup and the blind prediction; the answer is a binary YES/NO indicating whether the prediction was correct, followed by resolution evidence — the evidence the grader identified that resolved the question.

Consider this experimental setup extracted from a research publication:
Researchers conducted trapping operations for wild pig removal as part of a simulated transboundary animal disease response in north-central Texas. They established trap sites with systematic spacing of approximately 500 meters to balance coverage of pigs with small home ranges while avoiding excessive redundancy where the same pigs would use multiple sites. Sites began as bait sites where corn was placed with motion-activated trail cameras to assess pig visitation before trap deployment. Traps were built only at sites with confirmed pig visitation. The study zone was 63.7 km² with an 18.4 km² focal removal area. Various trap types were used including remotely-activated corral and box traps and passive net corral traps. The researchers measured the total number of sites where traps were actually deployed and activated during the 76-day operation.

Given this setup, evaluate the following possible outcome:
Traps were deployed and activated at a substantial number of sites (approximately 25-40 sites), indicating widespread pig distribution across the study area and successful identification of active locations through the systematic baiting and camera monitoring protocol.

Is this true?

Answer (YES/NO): NO